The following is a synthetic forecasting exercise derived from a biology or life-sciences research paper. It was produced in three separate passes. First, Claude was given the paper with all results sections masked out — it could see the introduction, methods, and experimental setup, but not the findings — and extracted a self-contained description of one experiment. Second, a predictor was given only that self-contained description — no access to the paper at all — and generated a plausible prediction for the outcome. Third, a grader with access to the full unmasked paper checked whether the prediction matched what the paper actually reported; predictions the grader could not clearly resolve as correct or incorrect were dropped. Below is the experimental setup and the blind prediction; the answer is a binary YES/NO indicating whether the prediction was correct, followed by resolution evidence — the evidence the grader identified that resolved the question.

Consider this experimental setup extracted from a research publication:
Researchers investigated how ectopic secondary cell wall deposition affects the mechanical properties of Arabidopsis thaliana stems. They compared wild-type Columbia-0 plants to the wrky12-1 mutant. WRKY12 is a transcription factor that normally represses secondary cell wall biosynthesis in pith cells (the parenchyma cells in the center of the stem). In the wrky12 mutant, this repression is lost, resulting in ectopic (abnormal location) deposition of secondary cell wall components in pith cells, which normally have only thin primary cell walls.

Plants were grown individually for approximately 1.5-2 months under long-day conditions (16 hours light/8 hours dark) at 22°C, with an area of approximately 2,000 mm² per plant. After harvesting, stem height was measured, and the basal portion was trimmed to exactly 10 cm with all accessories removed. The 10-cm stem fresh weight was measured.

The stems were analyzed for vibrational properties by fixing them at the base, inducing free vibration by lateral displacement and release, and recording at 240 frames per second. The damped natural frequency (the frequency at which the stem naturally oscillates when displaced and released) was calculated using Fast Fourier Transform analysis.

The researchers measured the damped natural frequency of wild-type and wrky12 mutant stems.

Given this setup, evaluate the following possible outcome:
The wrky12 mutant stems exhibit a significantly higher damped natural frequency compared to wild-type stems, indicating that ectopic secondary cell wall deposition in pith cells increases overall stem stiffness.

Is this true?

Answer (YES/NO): YES